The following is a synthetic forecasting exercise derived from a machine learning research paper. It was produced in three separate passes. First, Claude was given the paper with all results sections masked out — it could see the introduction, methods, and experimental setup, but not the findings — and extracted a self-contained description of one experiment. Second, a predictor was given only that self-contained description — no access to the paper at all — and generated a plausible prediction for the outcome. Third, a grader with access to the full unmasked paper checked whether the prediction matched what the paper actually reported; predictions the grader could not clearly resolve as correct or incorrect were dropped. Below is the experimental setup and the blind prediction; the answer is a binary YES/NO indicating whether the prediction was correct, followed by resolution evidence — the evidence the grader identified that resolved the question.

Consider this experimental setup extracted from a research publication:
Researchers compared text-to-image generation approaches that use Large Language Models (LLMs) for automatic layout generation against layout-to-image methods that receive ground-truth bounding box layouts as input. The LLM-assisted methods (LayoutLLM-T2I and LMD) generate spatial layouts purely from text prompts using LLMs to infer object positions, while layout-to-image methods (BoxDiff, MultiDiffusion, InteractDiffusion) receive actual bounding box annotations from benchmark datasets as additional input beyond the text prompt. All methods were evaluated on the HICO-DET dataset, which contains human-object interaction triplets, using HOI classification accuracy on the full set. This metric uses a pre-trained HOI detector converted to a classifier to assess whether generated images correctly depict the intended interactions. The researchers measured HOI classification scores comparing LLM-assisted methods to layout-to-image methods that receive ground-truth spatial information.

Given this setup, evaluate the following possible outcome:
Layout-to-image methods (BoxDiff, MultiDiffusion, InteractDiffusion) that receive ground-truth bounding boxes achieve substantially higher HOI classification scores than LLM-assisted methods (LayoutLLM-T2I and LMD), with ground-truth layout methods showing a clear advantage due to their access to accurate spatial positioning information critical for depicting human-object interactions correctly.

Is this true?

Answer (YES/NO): NO